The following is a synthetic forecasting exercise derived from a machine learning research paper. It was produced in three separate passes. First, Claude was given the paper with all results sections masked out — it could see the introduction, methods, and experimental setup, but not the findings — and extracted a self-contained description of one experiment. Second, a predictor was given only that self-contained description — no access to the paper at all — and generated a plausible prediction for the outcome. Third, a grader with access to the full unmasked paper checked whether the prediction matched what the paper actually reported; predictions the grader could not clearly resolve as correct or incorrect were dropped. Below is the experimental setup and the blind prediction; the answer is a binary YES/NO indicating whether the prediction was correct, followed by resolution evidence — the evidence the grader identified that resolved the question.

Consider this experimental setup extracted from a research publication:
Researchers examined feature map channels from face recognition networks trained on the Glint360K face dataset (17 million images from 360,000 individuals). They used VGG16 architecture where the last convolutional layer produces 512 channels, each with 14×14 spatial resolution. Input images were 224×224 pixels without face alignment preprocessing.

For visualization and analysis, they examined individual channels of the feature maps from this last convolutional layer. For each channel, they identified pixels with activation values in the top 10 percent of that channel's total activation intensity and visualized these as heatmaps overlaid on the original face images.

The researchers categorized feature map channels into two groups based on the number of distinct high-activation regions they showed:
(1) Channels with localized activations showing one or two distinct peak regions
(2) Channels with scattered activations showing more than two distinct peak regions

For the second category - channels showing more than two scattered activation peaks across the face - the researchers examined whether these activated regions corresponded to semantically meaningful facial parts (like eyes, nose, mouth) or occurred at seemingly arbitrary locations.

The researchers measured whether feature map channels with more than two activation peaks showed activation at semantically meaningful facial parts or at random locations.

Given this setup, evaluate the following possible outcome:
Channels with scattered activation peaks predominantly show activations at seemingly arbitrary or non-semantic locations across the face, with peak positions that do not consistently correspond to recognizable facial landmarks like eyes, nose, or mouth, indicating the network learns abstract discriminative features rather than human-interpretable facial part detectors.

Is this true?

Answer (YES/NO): YES